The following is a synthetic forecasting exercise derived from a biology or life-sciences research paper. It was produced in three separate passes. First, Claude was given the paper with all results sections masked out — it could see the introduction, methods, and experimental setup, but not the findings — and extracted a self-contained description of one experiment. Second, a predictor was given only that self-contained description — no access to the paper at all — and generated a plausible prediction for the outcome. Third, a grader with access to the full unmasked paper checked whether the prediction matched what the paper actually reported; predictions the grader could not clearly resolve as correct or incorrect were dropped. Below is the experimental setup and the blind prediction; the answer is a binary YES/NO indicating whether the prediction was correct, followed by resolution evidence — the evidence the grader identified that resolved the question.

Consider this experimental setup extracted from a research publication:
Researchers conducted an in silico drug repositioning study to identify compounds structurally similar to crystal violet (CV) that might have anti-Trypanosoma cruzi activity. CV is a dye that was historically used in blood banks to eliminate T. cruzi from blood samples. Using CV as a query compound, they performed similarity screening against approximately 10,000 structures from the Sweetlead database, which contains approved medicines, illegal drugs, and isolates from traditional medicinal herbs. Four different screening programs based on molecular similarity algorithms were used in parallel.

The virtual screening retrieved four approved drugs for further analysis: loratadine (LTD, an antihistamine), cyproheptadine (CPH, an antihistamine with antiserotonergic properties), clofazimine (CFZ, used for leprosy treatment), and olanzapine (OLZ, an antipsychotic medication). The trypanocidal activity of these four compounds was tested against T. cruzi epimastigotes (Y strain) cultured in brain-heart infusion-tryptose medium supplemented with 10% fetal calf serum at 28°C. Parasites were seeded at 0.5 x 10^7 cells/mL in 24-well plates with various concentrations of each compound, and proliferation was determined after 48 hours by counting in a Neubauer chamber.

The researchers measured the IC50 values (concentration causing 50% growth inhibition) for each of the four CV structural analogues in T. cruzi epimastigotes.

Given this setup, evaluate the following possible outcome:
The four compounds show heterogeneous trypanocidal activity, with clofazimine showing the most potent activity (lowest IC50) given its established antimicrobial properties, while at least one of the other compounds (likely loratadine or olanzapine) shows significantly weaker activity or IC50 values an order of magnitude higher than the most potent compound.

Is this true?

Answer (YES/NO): YES